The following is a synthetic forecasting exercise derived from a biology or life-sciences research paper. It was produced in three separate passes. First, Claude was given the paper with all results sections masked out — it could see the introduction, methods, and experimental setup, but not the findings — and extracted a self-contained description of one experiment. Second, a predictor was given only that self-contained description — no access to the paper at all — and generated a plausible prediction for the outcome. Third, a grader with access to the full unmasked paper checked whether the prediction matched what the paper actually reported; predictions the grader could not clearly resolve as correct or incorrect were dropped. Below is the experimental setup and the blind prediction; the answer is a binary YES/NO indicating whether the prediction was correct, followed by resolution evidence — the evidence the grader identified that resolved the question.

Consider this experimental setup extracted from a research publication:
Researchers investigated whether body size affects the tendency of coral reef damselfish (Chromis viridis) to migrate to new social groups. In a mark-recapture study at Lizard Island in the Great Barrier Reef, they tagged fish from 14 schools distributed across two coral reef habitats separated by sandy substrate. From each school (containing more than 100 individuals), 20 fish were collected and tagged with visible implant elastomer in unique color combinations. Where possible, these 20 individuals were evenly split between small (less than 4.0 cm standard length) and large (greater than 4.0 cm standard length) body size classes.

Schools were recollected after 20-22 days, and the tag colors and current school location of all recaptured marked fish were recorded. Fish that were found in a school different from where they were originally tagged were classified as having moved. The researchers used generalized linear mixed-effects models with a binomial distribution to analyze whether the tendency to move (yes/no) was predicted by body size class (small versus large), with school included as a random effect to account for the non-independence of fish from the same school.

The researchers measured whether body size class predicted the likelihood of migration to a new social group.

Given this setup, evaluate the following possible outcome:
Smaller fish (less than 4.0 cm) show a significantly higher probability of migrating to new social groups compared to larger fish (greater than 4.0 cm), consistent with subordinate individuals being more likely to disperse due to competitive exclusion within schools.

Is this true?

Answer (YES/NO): NO